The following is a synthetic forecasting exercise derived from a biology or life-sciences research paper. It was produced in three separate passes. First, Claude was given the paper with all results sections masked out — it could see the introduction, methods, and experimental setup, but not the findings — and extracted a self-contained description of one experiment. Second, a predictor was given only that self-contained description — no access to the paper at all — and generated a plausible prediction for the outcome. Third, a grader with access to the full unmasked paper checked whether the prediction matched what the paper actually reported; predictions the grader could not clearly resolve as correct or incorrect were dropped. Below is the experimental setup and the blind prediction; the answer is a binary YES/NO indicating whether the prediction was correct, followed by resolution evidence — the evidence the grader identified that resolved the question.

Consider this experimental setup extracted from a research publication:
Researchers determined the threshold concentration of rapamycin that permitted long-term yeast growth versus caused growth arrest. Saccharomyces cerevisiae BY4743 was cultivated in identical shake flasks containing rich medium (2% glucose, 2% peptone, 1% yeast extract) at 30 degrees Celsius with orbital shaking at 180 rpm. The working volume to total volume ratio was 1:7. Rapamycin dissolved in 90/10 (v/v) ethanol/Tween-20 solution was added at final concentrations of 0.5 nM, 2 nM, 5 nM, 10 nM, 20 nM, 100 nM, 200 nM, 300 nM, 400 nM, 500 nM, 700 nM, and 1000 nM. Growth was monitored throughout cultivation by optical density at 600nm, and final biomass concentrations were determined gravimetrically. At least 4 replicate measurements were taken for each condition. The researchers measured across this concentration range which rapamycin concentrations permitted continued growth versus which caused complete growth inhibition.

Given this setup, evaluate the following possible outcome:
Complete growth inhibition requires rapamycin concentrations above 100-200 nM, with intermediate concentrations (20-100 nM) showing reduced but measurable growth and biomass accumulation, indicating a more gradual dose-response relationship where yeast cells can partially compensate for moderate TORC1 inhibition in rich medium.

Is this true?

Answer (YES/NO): NO